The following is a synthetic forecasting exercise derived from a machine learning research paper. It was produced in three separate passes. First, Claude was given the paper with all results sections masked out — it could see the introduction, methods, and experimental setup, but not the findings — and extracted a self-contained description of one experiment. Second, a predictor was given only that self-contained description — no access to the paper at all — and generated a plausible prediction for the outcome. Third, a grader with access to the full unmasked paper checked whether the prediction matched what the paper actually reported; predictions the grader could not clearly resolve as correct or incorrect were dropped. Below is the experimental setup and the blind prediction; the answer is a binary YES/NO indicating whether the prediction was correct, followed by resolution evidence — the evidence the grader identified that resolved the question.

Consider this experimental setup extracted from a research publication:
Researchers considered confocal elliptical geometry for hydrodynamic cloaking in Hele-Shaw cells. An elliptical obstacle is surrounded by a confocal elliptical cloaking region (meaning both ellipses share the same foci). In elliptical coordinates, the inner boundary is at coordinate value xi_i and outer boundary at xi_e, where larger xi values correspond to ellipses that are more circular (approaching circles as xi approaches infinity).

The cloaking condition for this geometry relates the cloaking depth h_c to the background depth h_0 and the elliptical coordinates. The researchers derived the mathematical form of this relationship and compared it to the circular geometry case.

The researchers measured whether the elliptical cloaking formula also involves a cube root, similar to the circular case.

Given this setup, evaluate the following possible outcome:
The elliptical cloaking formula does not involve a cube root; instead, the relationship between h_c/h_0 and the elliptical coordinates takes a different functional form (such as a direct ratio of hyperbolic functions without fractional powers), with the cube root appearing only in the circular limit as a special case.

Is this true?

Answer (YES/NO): NO